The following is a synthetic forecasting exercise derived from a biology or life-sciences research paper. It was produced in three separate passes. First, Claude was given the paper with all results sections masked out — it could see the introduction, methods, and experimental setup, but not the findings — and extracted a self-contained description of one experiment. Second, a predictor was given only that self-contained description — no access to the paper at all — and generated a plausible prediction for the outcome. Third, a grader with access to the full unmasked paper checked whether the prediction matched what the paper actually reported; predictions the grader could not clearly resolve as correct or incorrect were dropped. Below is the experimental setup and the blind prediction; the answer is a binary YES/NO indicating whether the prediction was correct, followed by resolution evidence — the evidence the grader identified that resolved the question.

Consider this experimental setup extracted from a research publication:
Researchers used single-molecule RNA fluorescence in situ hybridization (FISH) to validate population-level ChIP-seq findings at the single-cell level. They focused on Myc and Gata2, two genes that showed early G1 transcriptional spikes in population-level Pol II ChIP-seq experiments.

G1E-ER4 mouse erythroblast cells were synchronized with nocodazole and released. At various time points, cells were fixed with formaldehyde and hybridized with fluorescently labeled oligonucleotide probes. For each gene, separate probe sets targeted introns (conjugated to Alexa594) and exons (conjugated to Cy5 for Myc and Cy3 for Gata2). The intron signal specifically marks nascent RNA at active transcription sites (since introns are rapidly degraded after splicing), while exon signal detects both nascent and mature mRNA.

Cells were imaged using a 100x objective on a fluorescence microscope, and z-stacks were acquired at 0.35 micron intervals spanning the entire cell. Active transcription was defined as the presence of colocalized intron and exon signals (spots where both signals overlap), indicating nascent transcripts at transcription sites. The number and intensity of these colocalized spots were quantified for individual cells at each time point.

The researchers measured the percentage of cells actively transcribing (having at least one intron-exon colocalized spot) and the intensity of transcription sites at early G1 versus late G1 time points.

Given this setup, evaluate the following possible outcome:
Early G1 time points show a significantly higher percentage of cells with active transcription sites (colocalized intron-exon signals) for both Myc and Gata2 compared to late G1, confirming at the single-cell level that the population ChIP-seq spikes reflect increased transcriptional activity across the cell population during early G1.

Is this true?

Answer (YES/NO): YES